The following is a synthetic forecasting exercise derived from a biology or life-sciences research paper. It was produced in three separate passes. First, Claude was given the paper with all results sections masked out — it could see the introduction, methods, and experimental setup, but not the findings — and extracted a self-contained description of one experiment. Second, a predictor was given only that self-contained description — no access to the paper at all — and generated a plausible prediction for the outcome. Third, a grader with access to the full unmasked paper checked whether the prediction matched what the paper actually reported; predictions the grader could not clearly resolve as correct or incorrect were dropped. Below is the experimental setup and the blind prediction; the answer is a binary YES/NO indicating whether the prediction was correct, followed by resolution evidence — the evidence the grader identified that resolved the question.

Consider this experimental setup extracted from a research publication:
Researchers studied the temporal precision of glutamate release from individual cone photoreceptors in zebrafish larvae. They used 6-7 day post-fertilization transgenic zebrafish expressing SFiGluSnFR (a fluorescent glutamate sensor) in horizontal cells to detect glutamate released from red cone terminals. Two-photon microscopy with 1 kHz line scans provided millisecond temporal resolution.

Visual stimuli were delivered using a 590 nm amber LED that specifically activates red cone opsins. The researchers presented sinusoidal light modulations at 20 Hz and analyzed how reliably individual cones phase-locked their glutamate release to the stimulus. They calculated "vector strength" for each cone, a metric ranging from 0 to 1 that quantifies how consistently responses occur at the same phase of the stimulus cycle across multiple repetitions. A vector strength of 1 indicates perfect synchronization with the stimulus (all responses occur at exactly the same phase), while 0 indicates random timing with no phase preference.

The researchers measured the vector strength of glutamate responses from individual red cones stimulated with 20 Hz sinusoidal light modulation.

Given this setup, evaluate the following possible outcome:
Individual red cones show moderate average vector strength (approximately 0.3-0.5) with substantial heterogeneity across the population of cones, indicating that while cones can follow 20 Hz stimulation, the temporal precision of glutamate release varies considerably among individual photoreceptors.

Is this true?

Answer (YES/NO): NO